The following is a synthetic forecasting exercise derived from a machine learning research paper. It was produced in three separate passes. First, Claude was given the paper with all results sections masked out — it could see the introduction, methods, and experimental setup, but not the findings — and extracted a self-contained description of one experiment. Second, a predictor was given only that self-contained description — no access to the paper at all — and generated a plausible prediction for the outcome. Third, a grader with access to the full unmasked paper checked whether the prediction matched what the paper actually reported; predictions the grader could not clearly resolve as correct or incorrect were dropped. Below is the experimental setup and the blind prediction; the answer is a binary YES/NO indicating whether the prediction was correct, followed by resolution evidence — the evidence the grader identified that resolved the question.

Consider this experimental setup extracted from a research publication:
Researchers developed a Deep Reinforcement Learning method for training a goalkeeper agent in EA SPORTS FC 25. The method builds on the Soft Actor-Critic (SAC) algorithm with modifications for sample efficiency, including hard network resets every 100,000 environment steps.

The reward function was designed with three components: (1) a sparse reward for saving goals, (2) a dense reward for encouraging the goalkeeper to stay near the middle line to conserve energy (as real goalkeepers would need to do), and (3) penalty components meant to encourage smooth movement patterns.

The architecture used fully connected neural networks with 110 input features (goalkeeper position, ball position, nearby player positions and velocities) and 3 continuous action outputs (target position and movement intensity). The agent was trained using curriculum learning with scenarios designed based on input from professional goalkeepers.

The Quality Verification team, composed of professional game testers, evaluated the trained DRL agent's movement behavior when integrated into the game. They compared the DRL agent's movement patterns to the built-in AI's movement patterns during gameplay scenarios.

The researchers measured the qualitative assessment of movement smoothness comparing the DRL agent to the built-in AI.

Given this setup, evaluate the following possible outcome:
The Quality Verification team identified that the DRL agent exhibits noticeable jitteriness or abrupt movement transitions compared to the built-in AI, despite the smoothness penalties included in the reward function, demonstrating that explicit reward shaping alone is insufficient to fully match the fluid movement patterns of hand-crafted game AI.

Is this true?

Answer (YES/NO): YES